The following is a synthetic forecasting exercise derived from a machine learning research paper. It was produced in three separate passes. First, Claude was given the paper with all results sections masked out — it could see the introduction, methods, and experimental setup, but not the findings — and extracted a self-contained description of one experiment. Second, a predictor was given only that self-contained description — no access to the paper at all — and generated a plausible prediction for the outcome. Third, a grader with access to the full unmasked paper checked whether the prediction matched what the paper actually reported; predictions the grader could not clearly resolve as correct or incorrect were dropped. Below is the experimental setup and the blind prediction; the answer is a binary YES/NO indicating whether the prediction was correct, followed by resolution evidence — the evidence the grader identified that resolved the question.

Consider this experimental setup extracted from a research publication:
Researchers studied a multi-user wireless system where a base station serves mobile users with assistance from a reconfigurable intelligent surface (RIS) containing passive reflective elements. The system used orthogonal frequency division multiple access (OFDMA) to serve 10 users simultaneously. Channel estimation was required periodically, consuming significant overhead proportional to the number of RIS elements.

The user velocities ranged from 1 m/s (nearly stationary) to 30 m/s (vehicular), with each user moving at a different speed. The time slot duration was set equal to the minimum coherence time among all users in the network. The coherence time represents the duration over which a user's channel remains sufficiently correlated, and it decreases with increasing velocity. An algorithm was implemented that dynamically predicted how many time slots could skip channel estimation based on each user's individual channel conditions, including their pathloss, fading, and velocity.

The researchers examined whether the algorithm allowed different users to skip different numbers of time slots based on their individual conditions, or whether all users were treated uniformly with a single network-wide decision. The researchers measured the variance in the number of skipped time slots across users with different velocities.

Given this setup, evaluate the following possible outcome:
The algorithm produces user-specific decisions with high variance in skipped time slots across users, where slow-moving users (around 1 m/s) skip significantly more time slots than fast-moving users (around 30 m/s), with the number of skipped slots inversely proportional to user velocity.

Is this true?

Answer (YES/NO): NO